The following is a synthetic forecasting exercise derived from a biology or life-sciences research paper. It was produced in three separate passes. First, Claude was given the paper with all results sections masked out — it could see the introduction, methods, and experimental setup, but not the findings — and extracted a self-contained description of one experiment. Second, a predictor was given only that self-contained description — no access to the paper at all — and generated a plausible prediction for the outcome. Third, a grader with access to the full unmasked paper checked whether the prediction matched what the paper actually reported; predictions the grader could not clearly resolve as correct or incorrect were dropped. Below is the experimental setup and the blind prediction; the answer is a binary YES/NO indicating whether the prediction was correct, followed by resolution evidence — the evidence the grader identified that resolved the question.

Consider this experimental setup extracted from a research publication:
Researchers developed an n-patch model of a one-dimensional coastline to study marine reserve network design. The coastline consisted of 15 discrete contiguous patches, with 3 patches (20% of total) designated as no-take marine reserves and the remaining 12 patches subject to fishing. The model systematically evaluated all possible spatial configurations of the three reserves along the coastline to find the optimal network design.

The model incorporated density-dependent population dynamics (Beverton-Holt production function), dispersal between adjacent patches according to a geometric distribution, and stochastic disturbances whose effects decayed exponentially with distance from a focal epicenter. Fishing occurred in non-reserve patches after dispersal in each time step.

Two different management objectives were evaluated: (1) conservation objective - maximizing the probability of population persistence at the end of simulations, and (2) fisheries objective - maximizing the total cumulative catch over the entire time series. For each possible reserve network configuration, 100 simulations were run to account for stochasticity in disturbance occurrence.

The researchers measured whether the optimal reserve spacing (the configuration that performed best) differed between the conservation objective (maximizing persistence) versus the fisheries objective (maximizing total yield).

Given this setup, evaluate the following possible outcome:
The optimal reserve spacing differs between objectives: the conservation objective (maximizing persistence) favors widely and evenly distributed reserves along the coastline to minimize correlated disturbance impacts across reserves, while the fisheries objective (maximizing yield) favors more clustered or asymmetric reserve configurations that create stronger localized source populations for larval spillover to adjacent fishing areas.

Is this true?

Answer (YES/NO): NO